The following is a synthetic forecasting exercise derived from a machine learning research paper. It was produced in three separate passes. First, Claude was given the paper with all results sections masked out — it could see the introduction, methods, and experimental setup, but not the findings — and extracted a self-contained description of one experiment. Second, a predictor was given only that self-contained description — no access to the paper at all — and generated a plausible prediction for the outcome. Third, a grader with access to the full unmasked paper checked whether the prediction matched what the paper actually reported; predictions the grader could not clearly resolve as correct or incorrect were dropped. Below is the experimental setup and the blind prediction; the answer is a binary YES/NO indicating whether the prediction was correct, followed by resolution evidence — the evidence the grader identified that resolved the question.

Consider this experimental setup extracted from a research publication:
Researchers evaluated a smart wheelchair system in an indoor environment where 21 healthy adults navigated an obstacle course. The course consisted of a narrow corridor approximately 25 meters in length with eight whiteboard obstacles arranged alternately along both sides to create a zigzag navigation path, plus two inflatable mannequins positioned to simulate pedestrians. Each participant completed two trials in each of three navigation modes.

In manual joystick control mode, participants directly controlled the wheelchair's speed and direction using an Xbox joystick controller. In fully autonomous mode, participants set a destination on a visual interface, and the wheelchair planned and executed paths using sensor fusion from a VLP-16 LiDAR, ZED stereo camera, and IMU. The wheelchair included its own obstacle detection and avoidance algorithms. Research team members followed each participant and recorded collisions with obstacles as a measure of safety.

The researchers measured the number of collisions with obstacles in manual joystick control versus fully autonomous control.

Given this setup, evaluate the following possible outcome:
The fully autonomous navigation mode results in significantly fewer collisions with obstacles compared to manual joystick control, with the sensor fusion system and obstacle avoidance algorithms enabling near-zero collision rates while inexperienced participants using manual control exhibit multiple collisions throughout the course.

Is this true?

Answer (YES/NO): NO